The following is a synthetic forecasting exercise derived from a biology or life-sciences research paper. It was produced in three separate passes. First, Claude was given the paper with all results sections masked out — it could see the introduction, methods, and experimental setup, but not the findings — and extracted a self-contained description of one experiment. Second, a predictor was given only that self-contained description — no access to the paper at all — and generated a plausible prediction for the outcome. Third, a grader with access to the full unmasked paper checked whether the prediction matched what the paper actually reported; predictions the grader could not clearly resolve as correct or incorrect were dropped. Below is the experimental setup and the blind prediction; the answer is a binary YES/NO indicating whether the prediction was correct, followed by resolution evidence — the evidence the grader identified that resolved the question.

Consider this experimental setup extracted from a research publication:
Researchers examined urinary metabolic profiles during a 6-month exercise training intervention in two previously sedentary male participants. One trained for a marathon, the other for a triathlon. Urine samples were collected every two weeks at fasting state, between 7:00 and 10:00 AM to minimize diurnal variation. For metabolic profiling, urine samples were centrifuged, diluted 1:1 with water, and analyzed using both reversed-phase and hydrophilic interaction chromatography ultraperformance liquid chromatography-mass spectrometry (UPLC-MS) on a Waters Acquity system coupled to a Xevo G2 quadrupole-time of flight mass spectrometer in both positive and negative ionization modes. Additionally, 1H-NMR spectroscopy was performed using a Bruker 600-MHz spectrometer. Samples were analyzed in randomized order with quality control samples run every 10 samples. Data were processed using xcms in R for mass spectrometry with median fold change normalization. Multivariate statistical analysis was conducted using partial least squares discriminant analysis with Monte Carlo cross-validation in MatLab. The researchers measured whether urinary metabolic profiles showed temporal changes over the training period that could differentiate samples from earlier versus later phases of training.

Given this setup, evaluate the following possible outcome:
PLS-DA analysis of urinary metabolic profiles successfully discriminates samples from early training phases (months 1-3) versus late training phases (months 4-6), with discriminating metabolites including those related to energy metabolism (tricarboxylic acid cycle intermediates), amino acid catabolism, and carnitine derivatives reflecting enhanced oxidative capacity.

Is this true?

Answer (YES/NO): NO